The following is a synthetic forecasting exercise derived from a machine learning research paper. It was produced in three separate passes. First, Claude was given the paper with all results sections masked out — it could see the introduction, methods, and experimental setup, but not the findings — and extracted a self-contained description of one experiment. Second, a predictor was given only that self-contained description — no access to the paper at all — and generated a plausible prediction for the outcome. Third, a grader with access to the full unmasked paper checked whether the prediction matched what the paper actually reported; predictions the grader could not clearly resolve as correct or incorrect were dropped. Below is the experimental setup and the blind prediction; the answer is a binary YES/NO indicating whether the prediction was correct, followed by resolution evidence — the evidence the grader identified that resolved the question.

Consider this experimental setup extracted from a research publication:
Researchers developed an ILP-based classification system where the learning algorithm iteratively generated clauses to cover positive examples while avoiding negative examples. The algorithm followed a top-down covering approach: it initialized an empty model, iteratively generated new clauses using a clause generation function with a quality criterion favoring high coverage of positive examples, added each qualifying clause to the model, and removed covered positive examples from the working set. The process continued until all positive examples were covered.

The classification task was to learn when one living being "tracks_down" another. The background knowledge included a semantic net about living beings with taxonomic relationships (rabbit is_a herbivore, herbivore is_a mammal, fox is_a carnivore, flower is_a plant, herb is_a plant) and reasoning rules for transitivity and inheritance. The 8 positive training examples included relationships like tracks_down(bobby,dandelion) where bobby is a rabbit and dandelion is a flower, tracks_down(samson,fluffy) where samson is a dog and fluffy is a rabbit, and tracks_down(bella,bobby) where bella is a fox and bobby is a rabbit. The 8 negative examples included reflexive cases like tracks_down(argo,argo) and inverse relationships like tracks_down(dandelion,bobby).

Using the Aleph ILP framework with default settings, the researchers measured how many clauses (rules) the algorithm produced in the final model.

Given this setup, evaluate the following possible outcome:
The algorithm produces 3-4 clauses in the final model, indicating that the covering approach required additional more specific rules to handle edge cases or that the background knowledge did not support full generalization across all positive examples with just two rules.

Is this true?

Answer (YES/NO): NO